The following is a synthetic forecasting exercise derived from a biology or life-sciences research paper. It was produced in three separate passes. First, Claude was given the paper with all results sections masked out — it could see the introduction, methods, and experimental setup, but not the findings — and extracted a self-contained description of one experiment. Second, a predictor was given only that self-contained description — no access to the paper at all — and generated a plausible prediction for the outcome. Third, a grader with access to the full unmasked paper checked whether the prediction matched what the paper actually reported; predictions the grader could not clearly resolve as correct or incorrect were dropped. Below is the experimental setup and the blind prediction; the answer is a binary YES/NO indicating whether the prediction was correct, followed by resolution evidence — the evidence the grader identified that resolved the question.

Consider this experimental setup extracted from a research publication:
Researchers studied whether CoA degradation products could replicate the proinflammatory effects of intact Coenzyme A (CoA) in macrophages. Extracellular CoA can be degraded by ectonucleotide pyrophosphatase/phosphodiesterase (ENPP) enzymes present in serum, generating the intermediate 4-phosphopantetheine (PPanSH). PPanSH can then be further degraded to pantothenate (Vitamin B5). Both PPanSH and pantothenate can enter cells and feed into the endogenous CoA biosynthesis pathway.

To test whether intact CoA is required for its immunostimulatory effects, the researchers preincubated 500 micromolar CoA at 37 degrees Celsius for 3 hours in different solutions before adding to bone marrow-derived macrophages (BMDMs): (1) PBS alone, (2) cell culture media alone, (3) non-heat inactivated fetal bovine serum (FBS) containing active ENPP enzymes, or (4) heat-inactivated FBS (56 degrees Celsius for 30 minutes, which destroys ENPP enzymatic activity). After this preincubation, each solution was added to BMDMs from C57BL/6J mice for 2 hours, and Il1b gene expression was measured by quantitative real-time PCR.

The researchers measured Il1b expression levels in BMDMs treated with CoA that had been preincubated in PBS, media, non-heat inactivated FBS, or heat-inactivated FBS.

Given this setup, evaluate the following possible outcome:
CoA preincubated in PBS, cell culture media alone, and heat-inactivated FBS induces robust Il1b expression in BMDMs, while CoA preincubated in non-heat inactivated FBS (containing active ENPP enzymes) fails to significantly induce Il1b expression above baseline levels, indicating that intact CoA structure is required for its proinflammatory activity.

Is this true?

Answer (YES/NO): YES